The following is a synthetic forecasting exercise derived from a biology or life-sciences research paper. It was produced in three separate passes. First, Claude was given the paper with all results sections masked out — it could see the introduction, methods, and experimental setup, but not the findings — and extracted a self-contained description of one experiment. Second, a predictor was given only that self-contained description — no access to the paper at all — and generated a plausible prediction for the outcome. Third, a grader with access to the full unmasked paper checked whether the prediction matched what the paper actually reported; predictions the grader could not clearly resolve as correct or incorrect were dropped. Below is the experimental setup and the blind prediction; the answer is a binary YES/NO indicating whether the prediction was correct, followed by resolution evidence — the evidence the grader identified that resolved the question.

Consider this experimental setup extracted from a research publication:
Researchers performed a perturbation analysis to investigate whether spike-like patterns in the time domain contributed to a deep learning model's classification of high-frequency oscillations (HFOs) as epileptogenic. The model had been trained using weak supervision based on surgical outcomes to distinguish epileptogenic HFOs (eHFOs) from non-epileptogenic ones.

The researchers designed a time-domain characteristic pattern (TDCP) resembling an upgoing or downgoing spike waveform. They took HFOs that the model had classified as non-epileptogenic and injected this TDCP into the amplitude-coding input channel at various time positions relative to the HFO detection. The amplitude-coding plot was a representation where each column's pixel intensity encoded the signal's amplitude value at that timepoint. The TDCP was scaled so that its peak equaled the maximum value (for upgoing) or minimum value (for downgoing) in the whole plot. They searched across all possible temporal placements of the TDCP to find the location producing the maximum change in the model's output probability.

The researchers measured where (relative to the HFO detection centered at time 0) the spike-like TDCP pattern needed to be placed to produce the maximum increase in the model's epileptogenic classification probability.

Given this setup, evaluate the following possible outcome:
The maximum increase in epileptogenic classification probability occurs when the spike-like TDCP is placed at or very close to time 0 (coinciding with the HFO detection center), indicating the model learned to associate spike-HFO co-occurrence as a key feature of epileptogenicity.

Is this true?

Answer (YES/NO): YES